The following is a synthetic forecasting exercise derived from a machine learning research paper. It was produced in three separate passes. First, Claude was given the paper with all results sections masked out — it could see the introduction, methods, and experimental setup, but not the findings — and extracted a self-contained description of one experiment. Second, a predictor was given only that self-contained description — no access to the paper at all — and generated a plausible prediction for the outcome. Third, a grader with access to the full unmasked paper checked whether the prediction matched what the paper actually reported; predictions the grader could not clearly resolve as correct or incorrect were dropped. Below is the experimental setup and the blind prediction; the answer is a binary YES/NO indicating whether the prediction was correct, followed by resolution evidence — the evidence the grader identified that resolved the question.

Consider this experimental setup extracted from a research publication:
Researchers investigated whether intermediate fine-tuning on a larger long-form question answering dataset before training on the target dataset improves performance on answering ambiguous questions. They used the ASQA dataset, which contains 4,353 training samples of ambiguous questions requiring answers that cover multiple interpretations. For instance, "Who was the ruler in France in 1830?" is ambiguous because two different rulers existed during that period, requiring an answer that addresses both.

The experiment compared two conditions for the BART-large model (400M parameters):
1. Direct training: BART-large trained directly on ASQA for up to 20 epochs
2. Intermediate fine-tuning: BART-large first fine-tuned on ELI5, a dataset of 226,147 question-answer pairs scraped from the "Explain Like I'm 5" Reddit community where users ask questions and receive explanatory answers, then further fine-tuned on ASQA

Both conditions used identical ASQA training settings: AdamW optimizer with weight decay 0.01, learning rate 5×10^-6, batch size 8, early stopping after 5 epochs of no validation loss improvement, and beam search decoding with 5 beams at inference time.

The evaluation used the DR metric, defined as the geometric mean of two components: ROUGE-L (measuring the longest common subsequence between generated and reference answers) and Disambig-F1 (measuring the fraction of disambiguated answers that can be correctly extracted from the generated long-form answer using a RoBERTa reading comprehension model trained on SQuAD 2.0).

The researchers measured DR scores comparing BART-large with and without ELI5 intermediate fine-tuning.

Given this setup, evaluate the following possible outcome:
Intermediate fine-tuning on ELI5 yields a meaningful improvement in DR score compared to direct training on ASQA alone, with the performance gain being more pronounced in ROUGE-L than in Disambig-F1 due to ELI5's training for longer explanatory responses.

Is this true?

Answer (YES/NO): NO